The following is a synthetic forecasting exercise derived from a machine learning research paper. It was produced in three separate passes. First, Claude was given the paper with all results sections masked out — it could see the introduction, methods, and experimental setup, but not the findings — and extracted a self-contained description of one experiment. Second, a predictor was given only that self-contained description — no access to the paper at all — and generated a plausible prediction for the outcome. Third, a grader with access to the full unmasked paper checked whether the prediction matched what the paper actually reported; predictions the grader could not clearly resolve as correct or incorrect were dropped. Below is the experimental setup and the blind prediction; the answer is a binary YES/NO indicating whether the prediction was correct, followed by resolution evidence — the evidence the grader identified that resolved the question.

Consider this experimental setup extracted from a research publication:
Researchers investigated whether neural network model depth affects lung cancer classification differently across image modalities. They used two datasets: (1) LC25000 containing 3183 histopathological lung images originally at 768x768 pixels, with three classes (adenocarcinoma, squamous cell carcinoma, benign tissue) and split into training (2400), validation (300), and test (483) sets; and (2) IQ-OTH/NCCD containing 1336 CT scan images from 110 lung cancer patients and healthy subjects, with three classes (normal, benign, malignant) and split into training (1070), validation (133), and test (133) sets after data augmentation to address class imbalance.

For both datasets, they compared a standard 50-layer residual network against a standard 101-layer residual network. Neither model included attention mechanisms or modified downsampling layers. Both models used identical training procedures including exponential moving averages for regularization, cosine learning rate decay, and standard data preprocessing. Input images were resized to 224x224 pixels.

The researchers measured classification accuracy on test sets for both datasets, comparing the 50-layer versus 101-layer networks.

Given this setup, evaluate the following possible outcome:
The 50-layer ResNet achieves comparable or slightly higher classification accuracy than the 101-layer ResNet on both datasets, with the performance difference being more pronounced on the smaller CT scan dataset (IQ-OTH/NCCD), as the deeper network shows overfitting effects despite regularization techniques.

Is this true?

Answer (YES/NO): NO